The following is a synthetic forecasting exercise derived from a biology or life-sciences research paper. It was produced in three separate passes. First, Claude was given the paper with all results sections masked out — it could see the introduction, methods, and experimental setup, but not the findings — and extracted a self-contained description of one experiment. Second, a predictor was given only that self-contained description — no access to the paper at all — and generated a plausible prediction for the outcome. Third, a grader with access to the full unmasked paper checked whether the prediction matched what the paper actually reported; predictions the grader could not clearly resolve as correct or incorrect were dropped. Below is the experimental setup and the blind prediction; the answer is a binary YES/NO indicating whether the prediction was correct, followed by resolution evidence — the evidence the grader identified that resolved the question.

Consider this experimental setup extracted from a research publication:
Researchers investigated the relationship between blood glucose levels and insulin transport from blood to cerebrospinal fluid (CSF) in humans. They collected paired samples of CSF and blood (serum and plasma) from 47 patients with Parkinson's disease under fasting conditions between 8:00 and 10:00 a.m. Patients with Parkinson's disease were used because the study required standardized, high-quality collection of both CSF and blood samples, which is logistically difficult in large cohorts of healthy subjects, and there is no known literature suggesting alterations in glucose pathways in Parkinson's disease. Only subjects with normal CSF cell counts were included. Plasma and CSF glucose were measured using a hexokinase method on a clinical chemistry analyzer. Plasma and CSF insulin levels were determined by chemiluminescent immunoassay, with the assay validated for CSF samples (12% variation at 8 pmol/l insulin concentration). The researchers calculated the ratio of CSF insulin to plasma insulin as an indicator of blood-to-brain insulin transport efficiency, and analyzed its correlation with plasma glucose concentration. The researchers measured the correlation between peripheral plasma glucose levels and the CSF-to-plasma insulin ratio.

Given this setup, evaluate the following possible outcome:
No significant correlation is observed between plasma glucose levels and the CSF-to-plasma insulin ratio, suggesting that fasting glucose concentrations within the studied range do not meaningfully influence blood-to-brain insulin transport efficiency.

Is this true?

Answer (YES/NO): NO